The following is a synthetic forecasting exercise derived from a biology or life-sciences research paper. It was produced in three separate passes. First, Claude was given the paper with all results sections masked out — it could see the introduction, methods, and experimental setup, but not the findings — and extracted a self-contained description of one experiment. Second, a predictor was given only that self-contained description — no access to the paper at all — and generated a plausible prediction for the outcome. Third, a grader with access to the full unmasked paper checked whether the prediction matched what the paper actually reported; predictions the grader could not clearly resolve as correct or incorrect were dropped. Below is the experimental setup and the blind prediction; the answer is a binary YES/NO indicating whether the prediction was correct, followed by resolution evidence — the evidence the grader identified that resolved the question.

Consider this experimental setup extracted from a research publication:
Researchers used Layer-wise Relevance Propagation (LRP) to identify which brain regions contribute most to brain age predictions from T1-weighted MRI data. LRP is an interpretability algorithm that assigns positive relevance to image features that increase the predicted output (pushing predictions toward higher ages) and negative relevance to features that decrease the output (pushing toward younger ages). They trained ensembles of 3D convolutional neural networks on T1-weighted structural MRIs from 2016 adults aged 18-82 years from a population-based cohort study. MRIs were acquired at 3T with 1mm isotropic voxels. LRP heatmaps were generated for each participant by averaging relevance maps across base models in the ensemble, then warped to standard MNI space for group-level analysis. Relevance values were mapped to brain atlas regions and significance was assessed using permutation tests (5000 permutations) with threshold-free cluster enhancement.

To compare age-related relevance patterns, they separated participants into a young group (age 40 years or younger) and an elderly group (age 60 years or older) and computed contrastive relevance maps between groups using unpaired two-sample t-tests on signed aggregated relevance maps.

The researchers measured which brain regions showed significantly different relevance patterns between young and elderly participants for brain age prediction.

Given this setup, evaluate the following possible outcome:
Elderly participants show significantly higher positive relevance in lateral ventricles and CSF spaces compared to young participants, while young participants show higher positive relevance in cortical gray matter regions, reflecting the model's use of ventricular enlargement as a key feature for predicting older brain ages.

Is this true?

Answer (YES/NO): NO